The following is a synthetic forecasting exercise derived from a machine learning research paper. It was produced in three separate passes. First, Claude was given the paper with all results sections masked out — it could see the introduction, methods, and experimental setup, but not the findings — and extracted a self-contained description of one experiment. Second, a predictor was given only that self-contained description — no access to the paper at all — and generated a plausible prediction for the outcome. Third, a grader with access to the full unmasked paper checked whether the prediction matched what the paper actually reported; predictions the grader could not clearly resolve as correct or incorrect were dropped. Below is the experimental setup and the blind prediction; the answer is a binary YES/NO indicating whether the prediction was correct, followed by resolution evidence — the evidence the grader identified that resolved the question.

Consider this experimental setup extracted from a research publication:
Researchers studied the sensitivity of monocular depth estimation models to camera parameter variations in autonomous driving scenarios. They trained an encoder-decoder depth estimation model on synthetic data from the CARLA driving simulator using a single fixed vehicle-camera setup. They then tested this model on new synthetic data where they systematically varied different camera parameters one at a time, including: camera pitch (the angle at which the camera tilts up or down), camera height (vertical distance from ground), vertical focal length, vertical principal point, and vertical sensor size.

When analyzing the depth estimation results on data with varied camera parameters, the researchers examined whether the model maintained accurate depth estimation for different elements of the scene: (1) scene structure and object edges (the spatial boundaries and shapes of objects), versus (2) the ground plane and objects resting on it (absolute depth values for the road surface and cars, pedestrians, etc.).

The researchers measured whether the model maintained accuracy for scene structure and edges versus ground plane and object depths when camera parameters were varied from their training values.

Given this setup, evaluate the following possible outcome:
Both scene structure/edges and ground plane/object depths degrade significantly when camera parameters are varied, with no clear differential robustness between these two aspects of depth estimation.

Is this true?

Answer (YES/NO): NO